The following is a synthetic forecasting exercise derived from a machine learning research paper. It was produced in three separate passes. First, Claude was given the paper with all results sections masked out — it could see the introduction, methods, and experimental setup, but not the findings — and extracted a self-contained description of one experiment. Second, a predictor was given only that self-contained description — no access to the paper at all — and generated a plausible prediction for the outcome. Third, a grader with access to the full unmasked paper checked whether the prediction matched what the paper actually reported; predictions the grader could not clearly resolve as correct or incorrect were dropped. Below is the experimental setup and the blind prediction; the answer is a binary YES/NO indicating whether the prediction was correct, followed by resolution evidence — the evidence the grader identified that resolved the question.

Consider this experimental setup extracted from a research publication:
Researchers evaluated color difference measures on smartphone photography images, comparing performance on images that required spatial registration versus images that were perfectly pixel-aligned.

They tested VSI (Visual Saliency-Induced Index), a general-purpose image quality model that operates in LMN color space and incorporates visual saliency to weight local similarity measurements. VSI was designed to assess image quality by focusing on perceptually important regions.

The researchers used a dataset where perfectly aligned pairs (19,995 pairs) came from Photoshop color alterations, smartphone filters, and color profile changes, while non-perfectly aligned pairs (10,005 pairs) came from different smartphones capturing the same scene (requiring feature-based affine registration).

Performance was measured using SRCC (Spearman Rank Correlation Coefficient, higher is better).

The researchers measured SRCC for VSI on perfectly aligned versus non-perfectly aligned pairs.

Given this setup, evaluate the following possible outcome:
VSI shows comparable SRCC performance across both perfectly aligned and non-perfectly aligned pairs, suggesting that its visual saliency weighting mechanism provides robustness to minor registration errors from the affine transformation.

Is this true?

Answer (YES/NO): NO